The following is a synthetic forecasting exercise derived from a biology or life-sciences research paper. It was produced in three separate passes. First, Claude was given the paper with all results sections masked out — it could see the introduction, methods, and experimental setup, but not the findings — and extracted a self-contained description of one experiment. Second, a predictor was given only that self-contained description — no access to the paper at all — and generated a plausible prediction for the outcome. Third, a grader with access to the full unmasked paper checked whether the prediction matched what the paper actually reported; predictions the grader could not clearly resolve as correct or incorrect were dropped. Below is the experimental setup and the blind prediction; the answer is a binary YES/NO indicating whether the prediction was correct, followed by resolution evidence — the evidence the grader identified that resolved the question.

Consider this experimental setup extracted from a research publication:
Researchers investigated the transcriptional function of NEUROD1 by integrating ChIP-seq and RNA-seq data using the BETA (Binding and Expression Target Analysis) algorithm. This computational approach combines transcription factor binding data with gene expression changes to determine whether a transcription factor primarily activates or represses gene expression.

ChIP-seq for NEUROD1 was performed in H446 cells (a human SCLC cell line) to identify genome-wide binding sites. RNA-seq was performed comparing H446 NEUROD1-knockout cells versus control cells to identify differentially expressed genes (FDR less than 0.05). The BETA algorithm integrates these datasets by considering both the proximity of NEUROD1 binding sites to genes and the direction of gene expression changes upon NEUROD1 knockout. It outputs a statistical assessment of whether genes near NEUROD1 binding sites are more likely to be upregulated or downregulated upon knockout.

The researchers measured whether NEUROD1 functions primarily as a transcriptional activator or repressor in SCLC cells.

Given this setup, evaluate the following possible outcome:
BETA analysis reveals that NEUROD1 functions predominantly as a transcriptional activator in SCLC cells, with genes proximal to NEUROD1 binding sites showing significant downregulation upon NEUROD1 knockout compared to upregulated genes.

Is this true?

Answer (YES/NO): YES